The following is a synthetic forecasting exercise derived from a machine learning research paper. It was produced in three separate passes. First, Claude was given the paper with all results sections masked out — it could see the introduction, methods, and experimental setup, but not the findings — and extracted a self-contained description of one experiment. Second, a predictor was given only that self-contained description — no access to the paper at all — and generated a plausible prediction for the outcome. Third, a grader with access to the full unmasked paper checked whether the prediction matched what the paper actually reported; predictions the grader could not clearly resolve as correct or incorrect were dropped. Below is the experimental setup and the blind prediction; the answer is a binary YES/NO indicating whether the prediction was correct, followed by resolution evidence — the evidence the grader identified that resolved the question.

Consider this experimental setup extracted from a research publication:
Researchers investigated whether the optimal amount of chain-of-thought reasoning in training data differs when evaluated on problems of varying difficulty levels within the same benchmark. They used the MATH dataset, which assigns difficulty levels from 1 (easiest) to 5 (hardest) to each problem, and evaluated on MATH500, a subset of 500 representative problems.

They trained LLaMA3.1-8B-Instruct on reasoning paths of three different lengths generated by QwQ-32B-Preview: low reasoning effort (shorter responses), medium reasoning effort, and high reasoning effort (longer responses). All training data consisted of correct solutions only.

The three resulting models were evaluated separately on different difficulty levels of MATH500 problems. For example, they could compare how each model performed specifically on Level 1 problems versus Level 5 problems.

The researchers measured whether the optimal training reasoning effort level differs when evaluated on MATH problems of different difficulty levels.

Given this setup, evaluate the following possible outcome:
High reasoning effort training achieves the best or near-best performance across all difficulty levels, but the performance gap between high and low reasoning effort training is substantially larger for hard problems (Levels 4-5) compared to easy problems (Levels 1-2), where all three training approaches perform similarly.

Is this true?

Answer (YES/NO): NO